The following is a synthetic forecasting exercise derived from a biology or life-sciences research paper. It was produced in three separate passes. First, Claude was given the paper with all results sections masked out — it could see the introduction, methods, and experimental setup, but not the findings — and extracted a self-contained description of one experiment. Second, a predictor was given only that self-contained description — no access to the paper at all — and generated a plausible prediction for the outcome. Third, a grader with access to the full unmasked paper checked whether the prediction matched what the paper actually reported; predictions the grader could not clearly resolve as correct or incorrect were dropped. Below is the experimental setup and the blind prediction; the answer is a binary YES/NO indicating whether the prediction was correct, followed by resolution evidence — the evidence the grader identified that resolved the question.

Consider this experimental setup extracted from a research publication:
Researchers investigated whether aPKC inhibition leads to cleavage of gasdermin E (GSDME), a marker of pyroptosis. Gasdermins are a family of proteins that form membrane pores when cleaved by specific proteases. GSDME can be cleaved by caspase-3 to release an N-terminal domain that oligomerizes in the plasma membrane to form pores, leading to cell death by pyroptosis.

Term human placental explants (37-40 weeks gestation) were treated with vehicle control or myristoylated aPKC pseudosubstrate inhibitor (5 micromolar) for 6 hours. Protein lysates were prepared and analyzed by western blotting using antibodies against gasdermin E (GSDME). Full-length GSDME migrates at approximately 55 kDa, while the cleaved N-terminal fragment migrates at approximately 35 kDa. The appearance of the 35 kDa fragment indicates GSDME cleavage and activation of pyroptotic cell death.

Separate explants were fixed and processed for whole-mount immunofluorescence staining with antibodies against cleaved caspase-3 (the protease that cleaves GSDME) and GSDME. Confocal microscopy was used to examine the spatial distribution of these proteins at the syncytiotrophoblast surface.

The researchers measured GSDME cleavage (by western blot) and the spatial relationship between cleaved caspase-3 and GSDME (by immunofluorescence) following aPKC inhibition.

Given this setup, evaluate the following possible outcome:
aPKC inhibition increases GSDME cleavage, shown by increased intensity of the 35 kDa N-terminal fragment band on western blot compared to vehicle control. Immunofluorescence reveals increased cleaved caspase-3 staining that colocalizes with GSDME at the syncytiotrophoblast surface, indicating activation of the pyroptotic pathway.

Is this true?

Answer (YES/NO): NO